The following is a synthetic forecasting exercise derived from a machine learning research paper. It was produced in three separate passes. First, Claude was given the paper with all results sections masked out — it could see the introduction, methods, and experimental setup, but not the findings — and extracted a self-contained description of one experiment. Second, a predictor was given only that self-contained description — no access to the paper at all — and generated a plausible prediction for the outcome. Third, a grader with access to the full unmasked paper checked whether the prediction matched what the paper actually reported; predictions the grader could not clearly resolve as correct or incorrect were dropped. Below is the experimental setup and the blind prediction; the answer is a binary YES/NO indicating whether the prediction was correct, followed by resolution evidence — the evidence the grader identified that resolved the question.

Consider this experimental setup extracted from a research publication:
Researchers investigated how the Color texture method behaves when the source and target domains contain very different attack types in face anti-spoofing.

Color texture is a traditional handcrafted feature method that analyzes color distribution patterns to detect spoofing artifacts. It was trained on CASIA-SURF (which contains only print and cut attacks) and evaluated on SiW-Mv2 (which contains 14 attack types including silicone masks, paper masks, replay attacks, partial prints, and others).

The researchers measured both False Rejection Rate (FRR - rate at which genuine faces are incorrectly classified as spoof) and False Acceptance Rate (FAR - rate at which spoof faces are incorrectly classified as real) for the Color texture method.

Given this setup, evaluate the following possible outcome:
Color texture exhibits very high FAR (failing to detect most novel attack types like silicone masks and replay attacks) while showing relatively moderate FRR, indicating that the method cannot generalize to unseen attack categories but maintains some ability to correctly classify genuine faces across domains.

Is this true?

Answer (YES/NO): NO